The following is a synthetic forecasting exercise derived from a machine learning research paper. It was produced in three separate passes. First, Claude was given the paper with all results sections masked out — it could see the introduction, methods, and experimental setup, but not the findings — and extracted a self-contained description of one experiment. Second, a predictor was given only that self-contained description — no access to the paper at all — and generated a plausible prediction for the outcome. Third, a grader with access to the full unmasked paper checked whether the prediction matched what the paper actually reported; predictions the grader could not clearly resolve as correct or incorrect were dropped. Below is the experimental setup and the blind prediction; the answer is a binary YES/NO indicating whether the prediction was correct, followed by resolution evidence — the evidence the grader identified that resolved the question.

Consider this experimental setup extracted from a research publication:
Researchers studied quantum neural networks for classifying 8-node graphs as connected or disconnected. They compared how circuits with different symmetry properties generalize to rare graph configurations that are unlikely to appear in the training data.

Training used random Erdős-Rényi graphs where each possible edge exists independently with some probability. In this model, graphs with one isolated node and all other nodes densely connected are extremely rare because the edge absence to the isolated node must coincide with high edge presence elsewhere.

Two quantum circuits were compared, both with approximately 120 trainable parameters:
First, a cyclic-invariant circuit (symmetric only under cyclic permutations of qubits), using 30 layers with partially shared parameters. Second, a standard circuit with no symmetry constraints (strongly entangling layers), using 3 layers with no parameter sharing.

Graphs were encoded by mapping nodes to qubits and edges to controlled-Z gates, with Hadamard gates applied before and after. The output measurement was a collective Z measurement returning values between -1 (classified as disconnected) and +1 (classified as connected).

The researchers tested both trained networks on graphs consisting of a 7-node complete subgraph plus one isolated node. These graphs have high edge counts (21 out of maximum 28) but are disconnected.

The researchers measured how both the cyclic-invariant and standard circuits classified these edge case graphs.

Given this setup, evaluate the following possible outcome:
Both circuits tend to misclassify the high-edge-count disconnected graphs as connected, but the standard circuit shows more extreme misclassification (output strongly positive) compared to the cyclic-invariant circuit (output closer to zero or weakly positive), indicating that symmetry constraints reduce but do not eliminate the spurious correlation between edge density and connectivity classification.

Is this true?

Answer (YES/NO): NO